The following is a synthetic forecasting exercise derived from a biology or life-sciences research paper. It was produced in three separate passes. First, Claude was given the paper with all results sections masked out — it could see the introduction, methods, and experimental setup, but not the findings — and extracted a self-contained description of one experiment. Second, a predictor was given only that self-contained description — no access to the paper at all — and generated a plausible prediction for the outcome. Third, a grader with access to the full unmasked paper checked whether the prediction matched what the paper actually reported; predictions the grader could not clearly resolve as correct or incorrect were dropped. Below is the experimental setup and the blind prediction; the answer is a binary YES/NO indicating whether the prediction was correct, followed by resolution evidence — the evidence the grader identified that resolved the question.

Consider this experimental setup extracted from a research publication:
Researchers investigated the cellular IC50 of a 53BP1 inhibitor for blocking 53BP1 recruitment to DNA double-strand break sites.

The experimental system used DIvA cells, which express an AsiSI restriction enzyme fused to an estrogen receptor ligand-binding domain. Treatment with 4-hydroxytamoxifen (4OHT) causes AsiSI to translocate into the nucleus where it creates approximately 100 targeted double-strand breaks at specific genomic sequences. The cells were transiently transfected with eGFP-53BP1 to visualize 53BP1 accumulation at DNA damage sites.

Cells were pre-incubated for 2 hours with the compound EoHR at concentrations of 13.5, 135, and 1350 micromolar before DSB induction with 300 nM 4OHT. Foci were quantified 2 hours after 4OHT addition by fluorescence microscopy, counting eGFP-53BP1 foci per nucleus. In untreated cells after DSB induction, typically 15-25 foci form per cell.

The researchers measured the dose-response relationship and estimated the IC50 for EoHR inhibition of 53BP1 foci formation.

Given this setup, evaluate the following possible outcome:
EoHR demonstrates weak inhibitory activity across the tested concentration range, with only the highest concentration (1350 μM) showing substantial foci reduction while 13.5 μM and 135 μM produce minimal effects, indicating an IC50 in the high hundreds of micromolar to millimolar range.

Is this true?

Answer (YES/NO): NO